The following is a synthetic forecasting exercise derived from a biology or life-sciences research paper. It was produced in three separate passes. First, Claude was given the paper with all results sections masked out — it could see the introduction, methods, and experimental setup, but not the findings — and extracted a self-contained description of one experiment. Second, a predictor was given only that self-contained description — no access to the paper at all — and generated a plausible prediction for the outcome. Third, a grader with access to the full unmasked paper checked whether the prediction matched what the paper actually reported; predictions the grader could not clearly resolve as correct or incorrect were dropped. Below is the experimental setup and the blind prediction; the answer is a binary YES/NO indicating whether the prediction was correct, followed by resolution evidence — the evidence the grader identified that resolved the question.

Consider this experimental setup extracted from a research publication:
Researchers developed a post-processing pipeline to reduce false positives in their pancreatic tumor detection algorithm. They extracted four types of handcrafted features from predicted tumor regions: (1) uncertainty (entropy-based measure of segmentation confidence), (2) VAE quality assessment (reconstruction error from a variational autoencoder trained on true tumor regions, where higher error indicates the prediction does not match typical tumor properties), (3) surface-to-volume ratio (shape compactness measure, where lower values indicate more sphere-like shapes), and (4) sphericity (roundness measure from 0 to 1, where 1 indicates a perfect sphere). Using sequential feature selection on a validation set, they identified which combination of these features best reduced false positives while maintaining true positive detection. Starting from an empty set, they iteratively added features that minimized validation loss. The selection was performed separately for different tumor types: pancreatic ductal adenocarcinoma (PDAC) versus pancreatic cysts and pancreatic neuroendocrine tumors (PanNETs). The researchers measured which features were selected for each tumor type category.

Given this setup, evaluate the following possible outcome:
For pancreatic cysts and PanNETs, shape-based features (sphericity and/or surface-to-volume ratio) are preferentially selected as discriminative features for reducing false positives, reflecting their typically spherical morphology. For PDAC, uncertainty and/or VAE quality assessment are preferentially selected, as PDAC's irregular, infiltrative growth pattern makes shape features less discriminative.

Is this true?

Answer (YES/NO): NO